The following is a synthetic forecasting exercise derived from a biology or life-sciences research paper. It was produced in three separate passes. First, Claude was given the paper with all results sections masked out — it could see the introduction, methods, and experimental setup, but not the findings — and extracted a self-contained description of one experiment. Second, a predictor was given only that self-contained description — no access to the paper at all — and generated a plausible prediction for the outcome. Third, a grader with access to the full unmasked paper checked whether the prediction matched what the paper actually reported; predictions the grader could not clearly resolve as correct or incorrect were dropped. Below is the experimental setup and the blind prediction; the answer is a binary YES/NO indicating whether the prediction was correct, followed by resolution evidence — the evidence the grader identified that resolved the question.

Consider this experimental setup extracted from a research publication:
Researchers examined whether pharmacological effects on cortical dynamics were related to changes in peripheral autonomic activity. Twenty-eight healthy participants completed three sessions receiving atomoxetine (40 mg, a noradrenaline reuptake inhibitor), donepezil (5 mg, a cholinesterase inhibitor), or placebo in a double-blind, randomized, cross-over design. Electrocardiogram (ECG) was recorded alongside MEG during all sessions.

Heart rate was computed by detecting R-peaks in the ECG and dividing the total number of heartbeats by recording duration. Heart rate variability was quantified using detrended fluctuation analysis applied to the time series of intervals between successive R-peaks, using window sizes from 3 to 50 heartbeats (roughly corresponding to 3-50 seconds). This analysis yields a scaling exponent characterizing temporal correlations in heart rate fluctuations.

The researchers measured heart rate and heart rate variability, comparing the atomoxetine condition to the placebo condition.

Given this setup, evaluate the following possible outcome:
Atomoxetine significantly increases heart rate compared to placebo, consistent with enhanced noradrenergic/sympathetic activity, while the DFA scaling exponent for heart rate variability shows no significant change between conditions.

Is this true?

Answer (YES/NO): NO